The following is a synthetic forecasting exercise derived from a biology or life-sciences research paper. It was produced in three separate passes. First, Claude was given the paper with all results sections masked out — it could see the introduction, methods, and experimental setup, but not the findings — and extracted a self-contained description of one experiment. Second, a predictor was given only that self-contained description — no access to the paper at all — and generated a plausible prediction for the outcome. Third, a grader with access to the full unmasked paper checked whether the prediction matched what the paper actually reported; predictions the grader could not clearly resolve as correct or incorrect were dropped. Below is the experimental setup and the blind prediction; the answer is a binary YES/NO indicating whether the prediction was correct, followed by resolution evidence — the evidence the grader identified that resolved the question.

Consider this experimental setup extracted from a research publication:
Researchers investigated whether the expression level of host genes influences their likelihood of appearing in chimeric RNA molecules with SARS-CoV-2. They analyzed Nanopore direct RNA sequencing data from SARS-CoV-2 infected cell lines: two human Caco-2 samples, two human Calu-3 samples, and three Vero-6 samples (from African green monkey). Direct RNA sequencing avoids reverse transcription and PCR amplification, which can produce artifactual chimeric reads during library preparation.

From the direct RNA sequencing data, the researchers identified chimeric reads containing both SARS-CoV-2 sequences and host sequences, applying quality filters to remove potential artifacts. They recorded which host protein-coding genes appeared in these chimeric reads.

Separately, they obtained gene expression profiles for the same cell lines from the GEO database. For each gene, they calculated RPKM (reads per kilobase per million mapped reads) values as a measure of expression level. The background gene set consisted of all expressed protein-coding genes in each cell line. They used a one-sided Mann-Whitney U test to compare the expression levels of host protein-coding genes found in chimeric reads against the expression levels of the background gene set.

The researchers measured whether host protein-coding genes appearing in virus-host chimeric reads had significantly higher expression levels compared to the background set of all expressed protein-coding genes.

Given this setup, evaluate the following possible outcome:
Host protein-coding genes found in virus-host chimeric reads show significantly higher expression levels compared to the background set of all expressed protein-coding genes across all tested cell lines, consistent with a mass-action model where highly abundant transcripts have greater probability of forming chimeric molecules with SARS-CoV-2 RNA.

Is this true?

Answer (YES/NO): YES